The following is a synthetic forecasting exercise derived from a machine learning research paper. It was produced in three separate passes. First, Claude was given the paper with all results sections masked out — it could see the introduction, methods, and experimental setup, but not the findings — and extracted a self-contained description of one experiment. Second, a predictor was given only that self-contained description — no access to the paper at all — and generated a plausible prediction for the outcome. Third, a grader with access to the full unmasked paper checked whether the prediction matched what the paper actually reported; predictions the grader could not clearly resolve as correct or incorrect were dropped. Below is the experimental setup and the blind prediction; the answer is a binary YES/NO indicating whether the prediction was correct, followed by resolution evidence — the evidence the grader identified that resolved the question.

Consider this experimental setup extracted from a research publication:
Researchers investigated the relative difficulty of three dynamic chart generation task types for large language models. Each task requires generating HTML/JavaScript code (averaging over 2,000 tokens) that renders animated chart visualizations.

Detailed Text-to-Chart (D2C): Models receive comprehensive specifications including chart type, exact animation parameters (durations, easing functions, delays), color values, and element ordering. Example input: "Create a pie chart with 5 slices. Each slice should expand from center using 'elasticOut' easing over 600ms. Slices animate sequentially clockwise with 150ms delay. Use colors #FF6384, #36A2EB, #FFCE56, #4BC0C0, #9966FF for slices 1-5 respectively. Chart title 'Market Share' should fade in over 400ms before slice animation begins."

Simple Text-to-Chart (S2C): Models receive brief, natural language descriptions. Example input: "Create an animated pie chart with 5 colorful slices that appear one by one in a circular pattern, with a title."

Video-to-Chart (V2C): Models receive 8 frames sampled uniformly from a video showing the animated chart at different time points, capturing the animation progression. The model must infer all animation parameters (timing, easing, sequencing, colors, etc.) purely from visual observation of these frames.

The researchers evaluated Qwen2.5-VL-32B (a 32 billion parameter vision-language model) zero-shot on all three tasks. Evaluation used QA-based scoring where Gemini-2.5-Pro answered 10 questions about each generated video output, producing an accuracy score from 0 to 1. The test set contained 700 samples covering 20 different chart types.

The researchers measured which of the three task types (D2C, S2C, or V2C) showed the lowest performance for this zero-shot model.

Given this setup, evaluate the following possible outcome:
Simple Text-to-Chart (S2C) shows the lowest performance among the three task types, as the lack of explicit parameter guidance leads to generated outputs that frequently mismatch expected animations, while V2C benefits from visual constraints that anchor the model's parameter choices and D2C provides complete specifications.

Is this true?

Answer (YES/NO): NO